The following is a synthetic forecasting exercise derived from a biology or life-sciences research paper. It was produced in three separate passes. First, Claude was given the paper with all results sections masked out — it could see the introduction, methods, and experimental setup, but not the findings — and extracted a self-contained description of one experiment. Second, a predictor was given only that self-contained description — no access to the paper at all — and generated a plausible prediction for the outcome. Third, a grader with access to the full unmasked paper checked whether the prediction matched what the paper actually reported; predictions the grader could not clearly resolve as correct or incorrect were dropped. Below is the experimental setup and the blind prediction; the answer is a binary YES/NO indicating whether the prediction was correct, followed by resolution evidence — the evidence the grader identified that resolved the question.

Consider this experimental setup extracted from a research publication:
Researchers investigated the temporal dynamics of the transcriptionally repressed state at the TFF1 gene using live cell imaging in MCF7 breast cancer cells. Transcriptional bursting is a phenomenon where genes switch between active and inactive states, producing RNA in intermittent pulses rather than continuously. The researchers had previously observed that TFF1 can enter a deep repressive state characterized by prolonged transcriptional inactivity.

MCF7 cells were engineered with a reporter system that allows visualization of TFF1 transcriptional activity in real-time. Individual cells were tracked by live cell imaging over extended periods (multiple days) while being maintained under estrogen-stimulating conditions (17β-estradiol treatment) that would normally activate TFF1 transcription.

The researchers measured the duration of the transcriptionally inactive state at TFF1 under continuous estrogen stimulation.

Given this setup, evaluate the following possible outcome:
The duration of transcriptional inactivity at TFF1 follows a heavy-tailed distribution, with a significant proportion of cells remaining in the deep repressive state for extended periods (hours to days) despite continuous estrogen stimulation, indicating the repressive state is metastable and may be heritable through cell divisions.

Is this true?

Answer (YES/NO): YES